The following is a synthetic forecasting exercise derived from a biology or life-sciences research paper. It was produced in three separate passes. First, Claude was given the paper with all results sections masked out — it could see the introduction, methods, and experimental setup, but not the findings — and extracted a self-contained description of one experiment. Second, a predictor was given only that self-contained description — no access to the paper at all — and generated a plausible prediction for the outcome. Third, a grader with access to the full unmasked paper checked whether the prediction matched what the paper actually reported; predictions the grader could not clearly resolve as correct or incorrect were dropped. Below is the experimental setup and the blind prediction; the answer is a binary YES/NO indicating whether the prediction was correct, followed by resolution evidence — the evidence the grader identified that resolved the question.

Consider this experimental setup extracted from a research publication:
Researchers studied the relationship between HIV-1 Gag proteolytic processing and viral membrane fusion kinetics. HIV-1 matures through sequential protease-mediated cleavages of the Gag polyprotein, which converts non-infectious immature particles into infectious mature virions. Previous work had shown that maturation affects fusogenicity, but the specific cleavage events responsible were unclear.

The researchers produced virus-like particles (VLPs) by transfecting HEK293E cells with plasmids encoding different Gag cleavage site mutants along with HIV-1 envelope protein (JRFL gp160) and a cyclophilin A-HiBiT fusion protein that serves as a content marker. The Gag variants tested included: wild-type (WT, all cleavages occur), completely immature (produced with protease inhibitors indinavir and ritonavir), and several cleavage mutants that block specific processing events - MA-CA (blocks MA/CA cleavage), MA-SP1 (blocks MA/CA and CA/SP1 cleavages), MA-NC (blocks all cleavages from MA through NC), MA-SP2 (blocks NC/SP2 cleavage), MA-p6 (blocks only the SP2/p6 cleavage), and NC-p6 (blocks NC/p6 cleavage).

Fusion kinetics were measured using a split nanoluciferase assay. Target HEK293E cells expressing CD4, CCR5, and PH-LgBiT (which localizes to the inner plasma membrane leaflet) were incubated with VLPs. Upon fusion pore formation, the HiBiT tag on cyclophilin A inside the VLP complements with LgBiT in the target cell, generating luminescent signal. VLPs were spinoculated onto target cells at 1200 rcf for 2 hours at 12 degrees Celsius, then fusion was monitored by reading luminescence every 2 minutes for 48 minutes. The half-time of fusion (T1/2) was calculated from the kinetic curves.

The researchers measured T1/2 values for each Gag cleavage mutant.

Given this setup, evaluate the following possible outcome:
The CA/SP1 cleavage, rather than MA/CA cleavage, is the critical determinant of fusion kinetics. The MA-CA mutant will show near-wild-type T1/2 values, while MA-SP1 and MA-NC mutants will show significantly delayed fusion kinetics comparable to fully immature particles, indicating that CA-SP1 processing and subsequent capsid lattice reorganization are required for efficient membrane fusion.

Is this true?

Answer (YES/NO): NO